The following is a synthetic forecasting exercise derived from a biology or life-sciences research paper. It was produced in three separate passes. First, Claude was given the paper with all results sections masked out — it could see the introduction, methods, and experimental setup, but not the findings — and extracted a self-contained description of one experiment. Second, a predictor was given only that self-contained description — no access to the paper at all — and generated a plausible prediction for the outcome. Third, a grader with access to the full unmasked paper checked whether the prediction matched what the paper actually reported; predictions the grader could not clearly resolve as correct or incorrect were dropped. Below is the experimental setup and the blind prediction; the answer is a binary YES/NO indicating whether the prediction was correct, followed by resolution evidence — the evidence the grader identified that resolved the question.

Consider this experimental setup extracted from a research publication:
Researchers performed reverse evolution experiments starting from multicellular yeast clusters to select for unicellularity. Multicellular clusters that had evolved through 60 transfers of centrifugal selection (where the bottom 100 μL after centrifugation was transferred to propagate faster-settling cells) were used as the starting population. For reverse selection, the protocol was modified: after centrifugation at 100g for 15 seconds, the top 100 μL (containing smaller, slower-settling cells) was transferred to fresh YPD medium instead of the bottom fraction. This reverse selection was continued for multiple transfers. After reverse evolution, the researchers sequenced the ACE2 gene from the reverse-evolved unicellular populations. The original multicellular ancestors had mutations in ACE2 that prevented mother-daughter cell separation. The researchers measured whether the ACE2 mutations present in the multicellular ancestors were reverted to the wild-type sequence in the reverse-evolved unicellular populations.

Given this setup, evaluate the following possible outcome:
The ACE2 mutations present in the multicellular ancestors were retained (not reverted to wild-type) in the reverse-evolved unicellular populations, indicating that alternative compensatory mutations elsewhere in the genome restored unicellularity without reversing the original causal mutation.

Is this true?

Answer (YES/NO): YES